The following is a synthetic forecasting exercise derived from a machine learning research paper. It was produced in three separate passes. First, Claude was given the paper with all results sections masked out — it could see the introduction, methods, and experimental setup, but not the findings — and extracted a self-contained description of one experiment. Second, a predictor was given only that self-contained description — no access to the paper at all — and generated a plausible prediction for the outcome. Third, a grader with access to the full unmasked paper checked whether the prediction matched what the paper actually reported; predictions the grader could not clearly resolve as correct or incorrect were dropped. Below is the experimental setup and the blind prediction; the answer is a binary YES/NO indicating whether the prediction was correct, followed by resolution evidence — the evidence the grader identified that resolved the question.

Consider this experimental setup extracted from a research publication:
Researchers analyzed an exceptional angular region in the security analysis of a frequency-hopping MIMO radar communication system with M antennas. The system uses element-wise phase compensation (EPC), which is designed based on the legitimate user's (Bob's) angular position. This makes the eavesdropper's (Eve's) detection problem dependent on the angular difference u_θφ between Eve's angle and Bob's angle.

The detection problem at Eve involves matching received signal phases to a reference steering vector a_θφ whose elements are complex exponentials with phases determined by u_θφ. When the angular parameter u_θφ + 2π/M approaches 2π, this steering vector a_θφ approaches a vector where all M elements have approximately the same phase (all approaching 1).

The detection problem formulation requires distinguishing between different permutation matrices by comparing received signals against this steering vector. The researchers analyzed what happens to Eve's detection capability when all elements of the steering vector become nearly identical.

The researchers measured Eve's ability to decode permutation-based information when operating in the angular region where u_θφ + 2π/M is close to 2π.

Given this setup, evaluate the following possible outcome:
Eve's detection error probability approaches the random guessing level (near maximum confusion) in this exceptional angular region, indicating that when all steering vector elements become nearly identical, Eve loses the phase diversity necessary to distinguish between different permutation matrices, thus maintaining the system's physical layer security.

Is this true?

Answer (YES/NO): YES